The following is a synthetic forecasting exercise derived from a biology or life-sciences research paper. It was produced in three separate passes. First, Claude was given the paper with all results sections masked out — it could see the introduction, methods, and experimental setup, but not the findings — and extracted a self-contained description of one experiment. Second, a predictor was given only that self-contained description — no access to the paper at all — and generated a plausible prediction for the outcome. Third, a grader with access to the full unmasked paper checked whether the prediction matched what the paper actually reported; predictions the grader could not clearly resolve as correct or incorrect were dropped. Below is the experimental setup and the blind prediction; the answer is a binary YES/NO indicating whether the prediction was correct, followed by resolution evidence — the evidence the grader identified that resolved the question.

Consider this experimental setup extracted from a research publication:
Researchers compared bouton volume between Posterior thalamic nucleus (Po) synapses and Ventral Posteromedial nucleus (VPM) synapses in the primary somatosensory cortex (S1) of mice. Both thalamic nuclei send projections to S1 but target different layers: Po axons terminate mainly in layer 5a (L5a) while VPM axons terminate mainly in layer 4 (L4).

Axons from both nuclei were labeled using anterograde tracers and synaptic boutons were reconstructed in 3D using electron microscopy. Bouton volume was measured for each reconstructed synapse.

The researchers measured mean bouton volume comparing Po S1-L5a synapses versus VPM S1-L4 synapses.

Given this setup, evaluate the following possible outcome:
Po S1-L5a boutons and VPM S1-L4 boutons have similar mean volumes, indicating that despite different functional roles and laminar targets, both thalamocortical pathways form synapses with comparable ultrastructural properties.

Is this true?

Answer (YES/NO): NO